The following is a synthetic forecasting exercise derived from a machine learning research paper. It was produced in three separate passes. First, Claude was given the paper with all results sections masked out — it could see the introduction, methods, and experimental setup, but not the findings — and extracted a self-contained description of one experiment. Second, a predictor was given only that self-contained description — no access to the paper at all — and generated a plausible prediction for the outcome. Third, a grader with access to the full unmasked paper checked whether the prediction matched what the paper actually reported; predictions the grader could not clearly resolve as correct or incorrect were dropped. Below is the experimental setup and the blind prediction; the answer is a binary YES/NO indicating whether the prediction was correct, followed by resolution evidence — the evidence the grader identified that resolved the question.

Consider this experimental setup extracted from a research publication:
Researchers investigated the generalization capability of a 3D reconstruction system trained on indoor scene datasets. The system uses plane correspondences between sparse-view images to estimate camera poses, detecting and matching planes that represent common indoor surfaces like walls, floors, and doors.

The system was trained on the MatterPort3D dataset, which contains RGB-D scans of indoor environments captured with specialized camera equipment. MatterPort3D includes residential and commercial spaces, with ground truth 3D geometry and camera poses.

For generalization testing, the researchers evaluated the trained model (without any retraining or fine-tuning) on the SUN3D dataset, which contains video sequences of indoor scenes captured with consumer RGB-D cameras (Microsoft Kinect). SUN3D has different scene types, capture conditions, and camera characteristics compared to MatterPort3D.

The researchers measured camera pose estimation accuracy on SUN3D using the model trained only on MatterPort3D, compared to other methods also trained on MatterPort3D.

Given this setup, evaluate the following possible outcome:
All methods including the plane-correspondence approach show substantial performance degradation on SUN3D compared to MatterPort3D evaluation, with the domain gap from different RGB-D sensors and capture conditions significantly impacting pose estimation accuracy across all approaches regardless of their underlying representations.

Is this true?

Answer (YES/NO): NO